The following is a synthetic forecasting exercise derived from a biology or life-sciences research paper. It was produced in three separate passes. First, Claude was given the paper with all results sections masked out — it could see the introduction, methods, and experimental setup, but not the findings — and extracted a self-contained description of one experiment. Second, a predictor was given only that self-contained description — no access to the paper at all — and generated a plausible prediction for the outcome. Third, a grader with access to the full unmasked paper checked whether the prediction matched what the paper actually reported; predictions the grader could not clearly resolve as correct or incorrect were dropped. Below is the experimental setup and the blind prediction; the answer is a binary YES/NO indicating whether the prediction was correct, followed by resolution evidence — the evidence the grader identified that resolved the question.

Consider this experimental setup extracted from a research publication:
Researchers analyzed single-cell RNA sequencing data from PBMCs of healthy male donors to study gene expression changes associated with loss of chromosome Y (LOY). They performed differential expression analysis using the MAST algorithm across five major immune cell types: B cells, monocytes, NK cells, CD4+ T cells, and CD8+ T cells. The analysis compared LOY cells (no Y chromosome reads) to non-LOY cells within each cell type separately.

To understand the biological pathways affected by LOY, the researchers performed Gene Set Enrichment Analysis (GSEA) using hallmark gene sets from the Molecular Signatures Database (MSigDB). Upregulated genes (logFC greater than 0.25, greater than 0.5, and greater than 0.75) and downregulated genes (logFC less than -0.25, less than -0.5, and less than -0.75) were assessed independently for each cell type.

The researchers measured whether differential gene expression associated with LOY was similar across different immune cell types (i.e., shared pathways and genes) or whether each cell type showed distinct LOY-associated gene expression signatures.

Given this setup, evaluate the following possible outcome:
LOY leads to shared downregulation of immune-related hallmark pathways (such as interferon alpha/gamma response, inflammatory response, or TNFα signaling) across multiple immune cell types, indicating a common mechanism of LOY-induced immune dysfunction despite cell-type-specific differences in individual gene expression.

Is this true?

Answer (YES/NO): NO